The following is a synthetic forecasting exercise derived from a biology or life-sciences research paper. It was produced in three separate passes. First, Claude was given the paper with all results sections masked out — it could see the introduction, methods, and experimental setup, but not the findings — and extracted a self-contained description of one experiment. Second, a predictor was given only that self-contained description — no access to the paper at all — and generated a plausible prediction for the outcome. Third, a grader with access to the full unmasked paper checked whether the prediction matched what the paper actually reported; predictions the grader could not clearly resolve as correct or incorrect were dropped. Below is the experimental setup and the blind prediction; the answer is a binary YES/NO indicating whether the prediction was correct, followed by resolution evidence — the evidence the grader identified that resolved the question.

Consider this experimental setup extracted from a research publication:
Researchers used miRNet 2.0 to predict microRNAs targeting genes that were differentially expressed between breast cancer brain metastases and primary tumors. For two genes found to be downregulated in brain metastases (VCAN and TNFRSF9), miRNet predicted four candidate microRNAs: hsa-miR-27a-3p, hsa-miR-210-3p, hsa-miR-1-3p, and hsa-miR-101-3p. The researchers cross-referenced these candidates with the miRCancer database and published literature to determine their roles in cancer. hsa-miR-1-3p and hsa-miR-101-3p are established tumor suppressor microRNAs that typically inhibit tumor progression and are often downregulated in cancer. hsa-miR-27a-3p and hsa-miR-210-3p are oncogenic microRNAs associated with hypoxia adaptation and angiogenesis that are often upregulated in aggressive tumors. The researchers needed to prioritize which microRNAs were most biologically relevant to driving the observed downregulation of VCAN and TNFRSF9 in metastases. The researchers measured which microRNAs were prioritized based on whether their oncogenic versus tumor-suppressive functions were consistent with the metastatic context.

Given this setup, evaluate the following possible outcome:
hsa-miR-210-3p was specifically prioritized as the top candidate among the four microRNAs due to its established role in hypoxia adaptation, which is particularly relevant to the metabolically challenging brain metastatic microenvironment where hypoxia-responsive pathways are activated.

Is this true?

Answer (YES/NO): NO